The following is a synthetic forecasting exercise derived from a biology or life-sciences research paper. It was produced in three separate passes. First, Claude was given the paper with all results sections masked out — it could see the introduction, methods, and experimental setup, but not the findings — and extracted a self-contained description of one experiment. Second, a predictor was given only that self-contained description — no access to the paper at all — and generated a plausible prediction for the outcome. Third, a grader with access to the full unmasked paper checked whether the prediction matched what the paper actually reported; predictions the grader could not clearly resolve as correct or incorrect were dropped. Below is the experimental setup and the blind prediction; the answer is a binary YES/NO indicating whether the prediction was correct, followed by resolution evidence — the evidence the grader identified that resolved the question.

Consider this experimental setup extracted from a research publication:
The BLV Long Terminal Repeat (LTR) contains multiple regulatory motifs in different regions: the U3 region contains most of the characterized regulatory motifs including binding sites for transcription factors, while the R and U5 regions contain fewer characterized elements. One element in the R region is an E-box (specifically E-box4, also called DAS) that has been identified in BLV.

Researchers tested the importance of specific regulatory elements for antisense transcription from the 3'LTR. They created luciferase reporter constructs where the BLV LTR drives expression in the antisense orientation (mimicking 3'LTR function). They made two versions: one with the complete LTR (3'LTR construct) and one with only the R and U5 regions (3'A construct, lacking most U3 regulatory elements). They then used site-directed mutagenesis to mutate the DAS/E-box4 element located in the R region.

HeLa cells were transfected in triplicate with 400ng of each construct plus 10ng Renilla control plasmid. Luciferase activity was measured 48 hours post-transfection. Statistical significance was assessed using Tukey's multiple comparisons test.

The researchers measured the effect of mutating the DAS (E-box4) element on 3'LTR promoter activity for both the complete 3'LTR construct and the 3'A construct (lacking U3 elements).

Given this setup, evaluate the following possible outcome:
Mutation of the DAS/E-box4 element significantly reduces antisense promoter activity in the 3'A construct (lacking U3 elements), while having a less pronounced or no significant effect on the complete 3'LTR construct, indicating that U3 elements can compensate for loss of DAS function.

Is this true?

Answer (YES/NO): NO